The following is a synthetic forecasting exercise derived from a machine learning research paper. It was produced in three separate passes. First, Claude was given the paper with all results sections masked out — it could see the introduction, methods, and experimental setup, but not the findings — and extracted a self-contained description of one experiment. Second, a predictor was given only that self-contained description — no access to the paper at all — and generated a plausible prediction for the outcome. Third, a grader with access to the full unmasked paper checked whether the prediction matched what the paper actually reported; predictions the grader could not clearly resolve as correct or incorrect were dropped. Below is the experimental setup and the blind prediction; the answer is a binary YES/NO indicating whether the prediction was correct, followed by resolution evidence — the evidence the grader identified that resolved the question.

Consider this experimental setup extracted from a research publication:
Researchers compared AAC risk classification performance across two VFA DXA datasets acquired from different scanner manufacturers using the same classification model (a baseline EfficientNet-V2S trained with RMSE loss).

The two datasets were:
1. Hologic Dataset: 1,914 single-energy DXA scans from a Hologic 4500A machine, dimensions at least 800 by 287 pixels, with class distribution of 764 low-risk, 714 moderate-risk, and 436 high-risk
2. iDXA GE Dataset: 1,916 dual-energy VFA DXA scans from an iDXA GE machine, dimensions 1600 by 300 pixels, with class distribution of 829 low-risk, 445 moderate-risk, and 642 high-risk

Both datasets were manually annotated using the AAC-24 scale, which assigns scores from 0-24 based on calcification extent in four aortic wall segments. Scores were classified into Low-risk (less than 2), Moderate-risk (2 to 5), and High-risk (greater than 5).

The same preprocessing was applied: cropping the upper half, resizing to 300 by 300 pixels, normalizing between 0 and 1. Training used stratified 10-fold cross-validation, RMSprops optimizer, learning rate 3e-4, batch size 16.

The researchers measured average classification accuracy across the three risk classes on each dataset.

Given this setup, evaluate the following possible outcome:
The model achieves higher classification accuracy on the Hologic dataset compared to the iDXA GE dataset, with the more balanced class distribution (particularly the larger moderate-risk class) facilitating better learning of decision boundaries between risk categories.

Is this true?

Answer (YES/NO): NO